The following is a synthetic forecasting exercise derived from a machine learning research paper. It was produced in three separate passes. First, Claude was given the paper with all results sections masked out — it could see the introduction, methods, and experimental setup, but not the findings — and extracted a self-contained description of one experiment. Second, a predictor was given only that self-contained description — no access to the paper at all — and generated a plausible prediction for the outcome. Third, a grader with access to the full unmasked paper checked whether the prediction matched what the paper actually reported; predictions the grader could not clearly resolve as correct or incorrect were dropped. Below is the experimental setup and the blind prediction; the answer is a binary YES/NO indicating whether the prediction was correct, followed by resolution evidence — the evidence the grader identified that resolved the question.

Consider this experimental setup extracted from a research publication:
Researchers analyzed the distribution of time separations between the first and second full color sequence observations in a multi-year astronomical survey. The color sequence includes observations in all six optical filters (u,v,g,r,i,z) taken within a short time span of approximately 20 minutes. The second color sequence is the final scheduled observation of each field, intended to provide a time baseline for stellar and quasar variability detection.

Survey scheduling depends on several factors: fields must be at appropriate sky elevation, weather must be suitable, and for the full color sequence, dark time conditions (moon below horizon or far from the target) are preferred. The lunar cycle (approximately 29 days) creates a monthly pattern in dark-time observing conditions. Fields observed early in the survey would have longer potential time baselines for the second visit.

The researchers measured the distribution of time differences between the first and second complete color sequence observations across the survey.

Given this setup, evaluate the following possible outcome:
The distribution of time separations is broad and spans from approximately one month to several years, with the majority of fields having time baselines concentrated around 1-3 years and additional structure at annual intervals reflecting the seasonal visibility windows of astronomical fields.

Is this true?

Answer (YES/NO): NO